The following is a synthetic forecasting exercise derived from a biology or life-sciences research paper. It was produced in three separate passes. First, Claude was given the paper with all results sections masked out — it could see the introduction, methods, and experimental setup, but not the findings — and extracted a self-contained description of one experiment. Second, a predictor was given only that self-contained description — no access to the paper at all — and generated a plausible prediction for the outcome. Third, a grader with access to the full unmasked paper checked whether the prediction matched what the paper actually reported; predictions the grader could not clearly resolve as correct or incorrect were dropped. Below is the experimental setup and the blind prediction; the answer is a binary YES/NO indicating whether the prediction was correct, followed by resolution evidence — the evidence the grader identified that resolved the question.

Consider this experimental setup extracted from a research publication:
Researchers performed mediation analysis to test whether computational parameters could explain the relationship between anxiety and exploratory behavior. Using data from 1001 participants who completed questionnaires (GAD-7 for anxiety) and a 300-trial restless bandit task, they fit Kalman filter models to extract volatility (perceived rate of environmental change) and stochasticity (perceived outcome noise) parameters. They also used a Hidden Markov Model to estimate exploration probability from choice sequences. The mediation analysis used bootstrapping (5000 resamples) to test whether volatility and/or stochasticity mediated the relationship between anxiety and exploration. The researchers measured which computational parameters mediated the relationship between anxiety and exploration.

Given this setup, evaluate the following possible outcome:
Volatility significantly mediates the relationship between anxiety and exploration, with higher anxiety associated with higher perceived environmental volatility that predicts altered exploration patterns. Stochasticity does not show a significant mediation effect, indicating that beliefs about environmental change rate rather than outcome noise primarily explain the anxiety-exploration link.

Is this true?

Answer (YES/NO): NO